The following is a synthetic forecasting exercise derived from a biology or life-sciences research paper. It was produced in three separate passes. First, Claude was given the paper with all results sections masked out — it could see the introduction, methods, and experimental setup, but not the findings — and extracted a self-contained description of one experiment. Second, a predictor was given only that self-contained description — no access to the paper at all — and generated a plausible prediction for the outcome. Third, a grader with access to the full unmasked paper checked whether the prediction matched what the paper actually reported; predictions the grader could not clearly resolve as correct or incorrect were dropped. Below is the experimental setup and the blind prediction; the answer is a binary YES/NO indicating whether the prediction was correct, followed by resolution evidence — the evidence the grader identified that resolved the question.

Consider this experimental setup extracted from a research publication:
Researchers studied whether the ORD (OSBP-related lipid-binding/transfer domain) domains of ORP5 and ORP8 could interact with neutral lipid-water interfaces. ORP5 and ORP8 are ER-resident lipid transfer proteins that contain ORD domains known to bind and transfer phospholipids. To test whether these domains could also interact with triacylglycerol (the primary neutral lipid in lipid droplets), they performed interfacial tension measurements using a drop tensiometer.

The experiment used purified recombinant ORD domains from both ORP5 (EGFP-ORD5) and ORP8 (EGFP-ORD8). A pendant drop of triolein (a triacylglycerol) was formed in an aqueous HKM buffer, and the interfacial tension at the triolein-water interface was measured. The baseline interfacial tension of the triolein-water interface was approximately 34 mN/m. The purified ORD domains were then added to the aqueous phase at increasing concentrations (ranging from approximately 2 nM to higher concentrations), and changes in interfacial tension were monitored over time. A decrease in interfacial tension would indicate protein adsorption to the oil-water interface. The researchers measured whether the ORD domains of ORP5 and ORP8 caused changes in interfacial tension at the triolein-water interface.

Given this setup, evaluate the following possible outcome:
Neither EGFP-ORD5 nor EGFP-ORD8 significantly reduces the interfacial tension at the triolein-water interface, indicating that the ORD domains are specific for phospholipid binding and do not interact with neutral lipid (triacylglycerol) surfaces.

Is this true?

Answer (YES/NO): NO